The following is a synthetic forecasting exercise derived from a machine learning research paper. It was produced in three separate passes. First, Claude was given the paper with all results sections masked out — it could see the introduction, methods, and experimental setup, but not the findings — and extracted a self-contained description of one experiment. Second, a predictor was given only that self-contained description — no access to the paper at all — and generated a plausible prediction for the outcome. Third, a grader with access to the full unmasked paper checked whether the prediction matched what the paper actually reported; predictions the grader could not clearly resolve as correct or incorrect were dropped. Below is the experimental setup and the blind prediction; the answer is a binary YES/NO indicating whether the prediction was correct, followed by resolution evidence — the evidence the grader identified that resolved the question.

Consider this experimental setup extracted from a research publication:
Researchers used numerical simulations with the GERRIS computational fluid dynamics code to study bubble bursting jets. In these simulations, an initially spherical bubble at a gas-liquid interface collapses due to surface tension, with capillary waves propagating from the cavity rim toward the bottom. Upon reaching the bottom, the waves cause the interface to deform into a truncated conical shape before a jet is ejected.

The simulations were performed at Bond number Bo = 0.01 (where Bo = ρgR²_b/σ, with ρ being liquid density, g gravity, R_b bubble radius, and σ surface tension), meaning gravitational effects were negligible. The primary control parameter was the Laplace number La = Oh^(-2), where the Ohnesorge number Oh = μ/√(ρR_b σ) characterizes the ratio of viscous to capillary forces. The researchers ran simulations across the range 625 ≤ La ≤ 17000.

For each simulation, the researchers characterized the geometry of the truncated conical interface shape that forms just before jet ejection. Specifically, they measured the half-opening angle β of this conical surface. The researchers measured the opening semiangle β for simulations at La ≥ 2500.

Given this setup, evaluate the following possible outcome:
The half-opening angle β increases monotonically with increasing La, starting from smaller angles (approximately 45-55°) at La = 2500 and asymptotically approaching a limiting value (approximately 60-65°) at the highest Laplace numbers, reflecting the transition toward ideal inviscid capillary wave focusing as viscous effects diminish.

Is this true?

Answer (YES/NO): NO